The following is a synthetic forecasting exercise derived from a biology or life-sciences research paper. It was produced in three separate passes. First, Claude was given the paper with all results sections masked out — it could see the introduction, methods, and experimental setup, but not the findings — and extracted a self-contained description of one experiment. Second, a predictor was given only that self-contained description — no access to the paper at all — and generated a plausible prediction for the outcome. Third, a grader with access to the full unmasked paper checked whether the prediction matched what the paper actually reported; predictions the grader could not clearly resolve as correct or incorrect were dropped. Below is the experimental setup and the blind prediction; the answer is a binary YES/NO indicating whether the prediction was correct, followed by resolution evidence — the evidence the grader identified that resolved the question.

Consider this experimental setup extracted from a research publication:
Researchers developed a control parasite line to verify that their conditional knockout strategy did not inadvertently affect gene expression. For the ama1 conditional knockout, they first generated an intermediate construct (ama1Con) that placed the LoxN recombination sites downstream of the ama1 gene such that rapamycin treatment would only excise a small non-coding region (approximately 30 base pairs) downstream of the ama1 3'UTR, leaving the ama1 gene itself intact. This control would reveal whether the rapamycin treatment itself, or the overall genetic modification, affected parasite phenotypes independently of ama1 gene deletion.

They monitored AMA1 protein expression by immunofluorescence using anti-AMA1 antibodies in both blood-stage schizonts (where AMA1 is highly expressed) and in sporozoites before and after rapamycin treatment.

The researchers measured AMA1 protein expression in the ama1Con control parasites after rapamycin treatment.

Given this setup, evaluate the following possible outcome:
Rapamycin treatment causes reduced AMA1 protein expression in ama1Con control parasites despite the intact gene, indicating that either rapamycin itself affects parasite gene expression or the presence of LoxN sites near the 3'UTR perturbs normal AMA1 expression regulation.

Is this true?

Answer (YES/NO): NO